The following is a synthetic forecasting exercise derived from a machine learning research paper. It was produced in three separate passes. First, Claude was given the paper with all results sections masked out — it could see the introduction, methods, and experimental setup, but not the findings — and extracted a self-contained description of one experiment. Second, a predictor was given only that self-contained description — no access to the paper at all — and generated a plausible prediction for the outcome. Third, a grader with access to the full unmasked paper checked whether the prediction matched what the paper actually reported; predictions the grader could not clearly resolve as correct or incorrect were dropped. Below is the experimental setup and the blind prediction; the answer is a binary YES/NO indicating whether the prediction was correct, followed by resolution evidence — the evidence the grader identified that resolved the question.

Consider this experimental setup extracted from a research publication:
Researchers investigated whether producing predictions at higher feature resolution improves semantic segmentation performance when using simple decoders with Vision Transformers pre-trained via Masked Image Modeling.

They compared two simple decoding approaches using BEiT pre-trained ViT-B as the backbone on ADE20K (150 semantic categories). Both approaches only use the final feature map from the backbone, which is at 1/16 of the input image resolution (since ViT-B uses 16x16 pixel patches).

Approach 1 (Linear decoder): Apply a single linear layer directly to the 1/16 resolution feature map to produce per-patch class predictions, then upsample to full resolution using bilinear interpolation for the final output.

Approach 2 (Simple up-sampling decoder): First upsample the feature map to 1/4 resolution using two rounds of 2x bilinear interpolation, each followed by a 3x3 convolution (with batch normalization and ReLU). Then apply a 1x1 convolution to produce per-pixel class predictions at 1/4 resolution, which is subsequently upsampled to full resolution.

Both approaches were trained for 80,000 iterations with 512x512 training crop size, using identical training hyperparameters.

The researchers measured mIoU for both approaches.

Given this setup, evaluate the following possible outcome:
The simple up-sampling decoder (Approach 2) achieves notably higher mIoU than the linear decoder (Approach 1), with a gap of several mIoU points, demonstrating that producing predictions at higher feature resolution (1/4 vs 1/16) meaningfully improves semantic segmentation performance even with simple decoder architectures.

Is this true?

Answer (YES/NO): NO